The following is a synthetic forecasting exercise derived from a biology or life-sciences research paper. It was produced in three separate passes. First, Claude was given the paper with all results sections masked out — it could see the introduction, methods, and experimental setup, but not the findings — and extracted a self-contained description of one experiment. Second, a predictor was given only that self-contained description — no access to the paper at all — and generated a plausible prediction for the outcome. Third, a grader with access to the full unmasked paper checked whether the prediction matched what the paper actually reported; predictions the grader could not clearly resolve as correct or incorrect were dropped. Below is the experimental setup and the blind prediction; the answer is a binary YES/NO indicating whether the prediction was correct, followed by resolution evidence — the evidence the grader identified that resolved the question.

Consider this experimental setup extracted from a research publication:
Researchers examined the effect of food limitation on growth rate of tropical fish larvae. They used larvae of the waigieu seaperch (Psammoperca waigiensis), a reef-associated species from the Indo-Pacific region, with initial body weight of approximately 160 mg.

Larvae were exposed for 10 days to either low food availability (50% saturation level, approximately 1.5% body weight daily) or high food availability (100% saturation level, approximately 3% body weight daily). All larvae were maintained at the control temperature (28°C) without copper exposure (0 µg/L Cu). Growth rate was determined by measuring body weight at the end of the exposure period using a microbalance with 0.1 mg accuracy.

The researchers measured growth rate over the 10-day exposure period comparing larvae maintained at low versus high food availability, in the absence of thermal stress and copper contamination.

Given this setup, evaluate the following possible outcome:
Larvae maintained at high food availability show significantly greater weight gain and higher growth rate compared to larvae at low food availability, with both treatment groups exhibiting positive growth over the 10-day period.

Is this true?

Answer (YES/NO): YES